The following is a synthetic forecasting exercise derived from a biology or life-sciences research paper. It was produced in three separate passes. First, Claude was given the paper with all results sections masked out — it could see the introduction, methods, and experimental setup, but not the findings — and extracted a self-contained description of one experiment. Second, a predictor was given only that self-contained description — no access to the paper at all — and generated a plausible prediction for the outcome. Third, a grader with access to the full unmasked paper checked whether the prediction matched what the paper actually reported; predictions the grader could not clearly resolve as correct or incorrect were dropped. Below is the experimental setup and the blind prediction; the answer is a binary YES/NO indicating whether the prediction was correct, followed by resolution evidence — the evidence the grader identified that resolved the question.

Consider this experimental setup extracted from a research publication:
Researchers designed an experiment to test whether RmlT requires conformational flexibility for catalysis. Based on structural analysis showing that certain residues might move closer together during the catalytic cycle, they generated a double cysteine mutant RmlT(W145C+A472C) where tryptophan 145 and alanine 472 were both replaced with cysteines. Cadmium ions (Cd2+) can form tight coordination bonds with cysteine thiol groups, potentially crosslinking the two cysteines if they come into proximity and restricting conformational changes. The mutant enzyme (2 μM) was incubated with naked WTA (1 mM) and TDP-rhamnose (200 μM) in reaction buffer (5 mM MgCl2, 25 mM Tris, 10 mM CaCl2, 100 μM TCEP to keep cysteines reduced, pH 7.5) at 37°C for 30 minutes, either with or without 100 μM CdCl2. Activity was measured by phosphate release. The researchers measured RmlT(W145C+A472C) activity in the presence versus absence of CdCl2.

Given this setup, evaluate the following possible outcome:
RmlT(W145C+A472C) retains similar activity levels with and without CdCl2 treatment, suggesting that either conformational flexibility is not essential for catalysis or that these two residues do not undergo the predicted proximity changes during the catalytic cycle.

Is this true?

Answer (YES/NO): NO